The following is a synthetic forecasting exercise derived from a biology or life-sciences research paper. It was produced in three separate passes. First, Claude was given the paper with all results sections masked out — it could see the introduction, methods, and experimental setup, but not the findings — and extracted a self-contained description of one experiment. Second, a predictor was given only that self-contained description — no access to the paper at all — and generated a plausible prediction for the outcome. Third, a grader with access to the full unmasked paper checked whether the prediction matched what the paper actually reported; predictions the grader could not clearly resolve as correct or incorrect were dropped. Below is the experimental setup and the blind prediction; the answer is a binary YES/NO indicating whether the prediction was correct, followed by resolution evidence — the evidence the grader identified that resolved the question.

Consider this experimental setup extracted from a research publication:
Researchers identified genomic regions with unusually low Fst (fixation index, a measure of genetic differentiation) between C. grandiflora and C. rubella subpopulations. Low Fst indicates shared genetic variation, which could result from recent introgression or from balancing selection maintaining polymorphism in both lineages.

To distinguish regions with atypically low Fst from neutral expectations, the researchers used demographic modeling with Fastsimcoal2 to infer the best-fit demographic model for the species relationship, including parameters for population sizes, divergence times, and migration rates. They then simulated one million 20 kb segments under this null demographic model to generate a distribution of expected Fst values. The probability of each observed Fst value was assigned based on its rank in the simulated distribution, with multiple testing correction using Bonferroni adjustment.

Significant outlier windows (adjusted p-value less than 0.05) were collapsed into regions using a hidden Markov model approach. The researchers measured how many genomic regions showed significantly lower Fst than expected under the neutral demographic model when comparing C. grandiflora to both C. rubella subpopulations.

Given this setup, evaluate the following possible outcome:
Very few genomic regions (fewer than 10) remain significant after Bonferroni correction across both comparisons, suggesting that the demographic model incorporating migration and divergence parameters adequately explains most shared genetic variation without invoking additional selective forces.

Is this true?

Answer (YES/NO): NO